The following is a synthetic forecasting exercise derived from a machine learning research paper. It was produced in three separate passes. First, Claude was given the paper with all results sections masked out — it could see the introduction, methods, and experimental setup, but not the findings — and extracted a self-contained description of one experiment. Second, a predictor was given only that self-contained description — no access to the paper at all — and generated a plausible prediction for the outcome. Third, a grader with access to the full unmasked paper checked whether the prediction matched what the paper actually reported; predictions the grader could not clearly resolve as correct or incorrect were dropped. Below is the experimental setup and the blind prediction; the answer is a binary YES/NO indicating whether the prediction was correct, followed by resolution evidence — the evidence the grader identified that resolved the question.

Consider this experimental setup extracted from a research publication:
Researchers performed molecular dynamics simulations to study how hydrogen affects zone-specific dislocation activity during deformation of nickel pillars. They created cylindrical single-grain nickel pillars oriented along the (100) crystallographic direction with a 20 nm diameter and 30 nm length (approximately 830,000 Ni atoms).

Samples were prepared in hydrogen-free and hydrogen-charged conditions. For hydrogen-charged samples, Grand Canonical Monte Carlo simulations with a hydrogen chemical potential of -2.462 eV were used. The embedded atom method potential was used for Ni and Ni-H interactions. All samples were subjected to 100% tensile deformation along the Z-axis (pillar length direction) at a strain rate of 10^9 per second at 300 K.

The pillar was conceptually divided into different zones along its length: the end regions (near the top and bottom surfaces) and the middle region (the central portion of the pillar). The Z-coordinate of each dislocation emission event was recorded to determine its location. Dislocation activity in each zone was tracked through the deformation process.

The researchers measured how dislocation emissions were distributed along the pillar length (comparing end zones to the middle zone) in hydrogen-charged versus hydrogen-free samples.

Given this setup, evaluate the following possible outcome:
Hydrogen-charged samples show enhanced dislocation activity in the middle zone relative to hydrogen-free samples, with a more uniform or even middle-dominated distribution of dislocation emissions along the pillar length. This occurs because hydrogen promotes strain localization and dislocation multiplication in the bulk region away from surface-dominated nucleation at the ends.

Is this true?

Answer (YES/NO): NO